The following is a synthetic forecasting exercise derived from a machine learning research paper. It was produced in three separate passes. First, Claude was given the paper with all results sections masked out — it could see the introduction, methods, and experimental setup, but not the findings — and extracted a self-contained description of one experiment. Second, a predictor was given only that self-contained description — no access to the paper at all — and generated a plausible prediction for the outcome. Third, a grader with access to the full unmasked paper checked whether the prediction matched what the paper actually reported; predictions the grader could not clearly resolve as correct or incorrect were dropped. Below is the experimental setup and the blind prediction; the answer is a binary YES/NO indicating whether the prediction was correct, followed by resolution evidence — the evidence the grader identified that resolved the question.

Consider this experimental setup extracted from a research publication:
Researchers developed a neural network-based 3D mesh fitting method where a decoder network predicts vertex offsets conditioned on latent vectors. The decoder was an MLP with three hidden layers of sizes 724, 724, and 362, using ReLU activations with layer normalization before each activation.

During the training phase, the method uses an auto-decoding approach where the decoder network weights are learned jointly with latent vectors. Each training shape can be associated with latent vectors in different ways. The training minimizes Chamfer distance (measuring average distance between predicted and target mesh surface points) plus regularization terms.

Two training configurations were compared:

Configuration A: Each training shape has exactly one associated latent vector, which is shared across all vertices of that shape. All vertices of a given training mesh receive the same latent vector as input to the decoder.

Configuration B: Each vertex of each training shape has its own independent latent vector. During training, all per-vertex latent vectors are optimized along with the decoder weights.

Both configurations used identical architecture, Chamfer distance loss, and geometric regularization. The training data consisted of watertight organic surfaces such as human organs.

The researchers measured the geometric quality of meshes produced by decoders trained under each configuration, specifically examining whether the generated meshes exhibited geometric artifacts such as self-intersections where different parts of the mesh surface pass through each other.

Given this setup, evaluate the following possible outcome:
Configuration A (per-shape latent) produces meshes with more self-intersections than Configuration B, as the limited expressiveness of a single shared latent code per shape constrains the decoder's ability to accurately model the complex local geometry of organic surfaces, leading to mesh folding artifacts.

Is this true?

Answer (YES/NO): NO